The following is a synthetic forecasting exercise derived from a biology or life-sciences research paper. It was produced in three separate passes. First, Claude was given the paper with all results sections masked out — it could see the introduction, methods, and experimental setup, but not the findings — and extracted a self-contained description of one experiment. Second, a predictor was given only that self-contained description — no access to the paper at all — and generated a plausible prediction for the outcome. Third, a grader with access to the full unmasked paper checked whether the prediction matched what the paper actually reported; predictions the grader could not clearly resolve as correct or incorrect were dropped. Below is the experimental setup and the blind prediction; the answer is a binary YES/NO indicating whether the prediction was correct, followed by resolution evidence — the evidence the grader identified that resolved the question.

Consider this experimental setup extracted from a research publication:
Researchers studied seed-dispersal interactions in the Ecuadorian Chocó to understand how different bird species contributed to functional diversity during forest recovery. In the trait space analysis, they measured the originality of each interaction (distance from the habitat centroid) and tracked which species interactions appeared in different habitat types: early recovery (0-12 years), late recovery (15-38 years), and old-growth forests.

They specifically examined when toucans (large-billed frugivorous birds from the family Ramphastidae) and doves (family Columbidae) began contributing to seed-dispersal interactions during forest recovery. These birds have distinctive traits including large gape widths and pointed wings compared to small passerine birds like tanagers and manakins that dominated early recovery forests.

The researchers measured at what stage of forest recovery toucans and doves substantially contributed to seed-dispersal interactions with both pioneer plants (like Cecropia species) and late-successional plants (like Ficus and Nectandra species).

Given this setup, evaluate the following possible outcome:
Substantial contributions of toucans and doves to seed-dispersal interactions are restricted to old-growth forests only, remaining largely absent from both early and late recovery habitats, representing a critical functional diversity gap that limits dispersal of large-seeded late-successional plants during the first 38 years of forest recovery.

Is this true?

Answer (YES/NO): NO